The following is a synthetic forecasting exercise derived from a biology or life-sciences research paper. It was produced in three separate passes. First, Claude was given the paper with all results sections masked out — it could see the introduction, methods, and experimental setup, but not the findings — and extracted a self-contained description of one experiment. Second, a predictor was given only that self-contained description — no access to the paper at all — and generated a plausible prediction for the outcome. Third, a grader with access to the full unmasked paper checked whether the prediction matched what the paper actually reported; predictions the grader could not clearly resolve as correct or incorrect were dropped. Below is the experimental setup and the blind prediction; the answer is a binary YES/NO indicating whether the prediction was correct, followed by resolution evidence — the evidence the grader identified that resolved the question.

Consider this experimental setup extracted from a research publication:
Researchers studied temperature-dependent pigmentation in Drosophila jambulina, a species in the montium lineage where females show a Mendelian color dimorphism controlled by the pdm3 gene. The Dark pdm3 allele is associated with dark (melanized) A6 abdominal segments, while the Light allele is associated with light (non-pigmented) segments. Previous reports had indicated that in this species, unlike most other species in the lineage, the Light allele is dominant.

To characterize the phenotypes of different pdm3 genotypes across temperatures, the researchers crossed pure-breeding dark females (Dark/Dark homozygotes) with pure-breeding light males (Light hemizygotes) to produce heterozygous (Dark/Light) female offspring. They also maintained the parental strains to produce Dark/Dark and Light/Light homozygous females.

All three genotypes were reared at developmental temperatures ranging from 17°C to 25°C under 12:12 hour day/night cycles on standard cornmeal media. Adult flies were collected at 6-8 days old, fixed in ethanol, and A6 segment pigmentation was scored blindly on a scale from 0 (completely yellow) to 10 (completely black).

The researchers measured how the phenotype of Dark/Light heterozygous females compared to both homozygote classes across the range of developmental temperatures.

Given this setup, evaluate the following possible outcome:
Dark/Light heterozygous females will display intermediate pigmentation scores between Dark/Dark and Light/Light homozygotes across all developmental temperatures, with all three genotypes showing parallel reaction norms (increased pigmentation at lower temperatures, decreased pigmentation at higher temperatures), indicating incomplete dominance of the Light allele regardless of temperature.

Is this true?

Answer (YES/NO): NO